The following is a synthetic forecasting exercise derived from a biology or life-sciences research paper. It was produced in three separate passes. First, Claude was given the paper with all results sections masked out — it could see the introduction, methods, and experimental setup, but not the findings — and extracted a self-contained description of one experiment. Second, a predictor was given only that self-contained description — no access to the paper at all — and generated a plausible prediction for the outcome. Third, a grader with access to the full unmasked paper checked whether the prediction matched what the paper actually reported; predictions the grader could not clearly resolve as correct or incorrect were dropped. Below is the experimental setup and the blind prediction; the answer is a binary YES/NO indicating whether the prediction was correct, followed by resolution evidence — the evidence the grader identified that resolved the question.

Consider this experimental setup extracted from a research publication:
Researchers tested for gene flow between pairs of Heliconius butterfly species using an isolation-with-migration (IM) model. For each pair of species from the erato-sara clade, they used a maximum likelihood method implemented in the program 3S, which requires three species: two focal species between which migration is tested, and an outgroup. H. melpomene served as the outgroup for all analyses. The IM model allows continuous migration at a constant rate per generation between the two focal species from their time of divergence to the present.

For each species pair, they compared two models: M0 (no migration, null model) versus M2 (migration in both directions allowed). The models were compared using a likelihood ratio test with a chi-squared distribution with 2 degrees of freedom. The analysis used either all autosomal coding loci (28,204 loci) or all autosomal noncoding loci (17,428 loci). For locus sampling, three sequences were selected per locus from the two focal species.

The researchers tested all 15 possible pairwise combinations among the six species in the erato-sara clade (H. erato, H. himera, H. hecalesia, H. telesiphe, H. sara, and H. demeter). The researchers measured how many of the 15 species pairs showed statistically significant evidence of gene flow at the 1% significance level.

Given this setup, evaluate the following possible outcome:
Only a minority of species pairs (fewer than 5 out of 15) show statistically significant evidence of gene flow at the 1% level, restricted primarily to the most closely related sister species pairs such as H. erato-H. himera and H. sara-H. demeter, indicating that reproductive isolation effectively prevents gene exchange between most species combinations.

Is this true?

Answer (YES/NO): NO